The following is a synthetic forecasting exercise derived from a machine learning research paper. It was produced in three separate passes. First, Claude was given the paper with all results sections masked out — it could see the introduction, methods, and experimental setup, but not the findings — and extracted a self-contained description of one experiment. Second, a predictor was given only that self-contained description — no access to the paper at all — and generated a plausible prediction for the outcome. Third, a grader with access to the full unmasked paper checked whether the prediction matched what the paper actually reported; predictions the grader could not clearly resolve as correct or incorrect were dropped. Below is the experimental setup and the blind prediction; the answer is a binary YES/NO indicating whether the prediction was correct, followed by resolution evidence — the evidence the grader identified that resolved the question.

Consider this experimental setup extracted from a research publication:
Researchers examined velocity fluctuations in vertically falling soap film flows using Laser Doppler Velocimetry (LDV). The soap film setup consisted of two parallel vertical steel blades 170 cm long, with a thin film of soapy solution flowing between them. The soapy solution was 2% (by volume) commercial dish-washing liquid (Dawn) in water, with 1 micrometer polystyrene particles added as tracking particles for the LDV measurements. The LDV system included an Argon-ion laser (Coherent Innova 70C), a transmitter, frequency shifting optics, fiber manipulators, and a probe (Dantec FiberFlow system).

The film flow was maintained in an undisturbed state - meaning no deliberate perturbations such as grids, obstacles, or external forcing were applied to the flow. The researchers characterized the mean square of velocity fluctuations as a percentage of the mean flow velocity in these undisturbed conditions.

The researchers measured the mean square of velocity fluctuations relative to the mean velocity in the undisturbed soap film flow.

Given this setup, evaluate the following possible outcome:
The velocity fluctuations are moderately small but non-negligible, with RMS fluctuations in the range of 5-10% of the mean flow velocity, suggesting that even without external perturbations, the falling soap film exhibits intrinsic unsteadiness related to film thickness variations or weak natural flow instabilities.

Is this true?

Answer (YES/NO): NO